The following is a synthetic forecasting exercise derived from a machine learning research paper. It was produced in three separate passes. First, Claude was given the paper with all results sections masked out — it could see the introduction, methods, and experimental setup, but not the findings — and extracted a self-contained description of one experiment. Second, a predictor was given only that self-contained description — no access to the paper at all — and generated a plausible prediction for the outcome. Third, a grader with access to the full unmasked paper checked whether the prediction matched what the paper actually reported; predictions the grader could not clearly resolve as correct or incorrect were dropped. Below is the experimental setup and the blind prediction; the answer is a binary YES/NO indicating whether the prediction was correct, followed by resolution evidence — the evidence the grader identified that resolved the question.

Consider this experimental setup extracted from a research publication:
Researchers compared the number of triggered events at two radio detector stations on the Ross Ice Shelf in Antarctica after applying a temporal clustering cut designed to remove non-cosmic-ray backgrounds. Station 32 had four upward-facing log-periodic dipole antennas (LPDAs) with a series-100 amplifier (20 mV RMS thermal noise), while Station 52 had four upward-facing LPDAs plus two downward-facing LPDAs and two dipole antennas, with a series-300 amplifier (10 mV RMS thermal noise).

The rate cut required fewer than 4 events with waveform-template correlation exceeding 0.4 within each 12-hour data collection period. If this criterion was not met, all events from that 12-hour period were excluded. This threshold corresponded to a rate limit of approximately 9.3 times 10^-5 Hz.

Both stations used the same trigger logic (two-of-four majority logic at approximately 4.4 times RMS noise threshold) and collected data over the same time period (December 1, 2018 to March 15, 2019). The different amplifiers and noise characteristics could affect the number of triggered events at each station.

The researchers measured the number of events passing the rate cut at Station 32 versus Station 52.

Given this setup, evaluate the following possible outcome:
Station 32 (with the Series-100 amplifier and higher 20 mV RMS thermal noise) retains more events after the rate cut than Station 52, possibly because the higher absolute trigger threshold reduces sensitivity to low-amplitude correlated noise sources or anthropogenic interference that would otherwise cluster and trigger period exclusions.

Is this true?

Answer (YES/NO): YES